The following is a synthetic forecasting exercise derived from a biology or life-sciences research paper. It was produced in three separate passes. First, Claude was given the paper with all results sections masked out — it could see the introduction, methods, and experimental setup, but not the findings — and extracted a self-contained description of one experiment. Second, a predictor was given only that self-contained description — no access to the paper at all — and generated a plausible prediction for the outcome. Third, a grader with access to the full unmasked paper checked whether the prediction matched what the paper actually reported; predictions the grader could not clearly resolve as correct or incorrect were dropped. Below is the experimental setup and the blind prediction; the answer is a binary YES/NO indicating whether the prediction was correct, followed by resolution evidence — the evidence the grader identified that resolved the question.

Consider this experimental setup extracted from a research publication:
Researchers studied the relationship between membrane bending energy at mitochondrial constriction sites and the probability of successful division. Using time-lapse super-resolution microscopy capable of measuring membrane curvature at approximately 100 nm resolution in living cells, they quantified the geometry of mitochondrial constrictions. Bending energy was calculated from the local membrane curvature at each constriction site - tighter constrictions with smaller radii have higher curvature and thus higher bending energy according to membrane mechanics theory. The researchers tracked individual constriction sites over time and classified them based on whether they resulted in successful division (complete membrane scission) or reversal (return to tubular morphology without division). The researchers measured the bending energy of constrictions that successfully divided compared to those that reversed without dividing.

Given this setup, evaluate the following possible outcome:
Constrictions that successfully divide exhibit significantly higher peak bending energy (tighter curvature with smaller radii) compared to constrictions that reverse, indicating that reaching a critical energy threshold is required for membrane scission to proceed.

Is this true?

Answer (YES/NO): NO